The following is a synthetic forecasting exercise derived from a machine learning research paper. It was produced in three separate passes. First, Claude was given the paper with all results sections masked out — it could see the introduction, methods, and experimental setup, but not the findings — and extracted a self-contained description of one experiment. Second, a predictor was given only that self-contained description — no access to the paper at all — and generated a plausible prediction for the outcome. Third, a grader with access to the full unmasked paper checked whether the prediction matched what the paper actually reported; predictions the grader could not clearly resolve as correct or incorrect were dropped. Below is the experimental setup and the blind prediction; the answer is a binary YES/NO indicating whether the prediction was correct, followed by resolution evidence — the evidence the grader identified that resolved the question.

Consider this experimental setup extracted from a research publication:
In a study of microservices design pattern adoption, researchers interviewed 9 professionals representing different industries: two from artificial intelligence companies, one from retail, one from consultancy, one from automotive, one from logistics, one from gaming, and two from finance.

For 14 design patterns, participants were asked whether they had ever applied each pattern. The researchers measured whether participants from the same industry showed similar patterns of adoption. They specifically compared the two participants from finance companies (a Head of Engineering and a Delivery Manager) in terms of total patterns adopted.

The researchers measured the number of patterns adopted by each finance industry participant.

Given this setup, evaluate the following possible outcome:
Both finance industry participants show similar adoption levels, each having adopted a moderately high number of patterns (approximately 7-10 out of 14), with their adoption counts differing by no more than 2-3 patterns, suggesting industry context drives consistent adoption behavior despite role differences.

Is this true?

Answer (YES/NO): YES